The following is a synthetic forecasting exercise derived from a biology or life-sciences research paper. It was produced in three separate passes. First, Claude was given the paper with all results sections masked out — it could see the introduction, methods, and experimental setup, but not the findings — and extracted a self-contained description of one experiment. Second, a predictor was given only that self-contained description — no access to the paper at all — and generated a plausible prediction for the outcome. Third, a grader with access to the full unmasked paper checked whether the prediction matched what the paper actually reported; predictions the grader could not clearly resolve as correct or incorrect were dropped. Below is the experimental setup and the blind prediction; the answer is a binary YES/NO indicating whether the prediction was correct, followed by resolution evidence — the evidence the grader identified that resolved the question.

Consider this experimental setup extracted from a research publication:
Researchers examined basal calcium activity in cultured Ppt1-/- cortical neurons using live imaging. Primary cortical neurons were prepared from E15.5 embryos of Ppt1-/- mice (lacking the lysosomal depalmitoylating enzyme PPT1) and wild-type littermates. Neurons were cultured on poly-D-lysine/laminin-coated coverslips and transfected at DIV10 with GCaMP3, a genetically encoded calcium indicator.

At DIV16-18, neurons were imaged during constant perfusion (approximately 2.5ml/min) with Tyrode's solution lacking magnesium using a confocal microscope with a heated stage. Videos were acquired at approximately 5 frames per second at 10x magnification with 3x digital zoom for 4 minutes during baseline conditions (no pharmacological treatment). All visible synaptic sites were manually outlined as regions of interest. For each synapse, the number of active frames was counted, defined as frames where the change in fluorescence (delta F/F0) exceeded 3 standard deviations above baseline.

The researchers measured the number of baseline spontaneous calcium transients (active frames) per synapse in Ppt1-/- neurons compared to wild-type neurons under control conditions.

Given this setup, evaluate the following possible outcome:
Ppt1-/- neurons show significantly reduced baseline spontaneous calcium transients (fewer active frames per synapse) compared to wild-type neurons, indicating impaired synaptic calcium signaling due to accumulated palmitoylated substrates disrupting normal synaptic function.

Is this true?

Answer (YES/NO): NO